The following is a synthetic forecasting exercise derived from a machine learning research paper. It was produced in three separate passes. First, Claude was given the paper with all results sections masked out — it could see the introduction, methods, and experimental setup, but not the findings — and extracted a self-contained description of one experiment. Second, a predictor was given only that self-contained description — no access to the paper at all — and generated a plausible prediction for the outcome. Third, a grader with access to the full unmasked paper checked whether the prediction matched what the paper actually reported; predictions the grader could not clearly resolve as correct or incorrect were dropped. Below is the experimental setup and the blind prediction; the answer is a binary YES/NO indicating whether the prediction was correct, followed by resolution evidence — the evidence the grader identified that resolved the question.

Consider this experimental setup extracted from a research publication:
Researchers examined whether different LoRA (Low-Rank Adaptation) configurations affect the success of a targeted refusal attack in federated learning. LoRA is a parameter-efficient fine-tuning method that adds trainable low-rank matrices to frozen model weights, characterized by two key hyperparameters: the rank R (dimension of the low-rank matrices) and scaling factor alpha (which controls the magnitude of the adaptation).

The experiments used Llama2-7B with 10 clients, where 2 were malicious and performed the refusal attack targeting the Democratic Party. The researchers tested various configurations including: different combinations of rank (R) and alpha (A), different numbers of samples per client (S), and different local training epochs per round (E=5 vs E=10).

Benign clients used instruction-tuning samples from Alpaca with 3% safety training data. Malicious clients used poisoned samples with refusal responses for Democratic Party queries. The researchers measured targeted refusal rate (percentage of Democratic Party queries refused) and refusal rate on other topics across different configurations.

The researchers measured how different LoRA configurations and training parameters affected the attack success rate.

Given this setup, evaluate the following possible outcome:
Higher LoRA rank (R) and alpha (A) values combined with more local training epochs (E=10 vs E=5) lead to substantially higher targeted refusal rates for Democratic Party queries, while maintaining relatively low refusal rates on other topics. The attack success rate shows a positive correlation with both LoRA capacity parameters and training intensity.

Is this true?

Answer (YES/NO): NO